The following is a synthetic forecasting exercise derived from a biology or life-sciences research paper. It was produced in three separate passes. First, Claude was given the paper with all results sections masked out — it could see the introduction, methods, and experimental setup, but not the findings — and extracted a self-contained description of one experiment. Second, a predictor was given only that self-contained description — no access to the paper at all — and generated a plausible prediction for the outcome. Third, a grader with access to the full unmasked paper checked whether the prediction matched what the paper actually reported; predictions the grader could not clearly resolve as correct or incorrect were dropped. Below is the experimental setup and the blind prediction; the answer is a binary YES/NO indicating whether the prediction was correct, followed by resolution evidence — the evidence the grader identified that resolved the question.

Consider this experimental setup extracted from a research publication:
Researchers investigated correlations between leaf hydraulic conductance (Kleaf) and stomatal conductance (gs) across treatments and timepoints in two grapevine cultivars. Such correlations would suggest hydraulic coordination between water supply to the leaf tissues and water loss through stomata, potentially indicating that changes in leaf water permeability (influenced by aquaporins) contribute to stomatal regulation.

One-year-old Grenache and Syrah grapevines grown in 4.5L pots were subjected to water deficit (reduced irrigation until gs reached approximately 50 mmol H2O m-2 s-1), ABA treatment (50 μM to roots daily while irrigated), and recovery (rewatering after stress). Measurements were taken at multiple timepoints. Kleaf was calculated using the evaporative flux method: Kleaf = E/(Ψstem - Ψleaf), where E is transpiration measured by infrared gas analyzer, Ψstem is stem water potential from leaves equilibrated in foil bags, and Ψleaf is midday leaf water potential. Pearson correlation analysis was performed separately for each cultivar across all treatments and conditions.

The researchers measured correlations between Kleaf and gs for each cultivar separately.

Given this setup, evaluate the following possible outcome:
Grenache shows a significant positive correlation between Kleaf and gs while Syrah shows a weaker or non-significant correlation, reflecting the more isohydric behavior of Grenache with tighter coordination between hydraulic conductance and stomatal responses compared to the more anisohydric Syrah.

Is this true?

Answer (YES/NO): YES